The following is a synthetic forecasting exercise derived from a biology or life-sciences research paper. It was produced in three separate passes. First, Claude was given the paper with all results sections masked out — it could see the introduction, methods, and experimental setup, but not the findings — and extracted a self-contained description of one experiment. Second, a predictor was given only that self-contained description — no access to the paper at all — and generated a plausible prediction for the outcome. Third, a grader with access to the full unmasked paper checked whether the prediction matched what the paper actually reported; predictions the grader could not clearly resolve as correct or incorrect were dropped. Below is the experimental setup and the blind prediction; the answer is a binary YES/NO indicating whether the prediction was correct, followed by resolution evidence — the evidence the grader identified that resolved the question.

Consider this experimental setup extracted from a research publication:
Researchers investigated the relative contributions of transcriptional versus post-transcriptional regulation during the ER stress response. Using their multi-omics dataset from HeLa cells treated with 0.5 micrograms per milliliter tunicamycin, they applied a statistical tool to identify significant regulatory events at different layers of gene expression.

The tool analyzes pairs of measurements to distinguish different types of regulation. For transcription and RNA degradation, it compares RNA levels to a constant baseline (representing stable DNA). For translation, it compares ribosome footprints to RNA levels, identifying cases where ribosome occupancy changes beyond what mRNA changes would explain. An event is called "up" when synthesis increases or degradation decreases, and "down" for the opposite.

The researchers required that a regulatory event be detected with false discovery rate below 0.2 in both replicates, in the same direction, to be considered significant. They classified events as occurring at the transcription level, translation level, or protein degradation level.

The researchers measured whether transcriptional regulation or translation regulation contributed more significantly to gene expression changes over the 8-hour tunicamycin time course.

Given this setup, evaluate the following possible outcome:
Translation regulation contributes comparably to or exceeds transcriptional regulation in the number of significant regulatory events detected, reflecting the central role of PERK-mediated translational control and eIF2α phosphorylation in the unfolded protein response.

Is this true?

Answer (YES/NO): YES